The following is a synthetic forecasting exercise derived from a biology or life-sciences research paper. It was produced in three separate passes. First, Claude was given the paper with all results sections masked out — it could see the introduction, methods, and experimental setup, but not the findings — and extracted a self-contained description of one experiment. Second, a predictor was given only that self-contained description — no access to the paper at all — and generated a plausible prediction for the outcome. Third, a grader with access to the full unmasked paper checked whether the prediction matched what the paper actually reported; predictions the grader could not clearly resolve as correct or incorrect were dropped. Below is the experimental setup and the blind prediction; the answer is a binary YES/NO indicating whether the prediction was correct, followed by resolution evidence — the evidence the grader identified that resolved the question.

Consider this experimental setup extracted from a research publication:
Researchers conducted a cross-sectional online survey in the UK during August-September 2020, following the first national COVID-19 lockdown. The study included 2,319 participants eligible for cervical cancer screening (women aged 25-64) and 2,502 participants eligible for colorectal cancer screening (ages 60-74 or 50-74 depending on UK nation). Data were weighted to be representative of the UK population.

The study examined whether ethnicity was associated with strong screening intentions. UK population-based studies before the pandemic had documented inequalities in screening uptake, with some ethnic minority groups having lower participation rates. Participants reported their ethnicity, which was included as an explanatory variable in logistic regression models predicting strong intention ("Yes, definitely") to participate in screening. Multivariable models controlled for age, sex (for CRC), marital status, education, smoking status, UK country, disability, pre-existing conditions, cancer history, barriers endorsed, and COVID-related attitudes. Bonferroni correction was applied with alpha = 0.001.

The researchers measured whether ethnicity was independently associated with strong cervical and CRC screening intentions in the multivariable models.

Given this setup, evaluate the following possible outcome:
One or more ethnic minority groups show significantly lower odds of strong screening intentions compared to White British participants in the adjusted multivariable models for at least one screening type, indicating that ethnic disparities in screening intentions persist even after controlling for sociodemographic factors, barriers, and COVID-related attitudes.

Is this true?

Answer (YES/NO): NO